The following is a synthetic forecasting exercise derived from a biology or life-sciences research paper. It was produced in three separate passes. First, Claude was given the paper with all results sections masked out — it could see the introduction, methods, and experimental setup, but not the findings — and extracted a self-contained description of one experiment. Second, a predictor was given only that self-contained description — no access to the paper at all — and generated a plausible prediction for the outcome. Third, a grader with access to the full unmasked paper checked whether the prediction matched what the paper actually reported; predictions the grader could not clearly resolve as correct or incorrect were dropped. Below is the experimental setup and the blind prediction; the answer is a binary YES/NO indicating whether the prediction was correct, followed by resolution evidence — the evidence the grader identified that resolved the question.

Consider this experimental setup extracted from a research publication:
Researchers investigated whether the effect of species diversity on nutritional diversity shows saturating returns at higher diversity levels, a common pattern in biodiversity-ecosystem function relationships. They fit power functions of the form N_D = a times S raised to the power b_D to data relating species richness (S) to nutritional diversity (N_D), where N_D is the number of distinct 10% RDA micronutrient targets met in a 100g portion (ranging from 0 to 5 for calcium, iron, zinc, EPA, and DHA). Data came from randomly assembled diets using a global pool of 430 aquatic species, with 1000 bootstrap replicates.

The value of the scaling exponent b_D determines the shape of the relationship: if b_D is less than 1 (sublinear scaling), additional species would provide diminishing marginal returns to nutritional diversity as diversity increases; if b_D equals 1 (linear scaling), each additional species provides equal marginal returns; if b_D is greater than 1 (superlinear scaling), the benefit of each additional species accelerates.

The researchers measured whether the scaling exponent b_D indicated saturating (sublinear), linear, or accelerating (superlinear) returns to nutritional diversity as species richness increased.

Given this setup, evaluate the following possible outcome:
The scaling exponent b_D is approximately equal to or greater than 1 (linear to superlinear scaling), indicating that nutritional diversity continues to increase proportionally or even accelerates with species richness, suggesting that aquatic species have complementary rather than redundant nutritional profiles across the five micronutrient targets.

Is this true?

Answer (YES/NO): NO